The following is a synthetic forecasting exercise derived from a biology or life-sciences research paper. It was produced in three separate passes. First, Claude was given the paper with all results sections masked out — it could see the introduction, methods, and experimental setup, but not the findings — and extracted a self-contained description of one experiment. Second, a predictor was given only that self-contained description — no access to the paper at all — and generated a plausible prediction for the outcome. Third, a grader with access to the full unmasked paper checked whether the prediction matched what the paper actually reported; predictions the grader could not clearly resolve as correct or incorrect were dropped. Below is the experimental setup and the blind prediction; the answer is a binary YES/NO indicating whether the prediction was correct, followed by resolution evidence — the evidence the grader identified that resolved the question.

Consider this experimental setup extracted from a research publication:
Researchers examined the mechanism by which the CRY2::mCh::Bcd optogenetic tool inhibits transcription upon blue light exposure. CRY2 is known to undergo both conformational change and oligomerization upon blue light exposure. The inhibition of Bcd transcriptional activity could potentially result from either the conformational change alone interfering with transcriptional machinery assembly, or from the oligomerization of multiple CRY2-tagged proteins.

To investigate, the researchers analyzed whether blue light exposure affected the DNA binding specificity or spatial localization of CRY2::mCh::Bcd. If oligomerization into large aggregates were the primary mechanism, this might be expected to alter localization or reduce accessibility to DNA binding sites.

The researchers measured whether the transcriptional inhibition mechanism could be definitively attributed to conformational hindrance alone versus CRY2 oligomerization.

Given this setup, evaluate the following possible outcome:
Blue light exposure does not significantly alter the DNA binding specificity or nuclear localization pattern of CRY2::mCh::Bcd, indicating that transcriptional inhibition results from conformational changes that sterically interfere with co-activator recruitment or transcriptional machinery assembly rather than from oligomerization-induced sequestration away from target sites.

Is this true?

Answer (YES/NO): NO